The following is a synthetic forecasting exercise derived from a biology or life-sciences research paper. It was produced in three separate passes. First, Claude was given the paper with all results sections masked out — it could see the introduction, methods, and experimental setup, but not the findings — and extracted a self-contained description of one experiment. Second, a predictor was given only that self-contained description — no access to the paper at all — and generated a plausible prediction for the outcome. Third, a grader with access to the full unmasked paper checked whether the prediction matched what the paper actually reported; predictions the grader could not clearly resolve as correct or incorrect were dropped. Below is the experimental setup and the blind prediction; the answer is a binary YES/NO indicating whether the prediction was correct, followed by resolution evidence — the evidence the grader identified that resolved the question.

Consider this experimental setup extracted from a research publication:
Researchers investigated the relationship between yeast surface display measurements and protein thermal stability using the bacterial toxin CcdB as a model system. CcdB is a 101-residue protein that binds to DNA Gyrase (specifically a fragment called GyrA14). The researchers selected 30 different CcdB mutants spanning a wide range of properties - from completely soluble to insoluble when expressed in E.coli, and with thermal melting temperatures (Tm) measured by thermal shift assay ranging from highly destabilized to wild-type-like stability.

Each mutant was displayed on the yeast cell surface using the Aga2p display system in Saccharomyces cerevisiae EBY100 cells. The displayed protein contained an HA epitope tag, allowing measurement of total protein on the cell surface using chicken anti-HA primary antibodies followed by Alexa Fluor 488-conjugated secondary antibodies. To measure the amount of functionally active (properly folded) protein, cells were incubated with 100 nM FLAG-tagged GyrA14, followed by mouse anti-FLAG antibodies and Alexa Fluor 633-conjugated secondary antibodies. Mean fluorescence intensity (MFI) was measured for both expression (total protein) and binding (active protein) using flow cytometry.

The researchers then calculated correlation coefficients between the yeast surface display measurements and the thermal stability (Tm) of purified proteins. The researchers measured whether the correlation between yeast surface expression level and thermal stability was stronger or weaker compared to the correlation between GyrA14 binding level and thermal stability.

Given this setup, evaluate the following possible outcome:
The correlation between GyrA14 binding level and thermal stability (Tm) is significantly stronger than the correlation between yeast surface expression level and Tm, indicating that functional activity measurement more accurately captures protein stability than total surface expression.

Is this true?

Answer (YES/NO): YES